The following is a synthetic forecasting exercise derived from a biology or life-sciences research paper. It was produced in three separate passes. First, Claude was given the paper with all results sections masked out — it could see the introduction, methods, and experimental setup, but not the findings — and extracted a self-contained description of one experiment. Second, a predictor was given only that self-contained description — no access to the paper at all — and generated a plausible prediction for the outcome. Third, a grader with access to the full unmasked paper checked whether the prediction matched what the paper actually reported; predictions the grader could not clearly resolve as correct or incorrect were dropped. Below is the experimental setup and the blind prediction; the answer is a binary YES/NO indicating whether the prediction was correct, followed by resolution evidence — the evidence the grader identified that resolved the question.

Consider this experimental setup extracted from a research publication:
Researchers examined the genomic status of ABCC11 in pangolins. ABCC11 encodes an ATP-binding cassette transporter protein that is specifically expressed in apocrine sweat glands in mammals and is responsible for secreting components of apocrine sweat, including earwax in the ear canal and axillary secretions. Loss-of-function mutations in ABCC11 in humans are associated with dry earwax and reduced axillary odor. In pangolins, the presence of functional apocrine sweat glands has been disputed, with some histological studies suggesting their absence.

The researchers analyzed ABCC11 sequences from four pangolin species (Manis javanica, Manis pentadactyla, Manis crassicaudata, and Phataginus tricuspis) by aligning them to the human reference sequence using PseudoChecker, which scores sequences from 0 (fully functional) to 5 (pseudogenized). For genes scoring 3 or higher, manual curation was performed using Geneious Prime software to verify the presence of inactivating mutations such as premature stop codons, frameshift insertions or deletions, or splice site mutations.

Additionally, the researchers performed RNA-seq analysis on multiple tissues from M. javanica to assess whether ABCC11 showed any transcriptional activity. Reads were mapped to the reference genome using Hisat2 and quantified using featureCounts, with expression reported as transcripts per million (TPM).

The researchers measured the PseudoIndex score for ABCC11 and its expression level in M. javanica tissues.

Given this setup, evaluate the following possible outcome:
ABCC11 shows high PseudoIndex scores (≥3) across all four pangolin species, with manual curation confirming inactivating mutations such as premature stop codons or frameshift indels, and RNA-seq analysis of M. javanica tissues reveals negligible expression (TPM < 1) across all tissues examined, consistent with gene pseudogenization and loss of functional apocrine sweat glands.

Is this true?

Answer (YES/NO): NO